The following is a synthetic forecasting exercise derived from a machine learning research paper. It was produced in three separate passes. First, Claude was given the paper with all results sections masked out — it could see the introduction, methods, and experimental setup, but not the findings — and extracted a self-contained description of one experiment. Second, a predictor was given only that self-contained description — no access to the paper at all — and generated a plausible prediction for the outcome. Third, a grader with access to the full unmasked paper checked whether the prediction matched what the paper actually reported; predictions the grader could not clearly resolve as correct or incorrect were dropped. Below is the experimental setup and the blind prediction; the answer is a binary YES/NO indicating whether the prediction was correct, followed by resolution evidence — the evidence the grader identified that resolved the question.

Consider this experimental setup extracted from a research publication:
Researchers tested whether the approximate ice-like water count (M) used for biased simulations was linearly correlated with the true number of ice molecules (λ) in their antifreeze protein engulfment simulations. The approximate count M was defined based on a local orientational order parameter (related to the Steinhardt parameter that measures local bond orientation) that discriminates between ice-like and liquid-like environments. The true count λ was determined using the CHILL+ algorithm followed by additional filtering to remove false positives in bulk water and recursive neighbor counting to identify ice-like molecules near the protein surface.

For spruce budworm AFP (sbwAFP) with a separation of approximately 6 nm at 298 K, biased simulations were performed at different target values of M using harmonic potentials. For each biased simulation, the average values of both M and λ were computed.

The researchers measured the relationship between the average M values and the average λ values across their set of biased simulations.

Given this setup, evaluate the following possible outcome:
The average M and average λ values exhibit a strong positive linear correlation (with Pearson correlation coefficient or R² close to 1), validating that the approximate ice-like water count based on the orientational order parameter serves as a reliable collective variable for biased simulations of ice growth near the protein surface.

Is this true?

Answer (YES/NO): YES